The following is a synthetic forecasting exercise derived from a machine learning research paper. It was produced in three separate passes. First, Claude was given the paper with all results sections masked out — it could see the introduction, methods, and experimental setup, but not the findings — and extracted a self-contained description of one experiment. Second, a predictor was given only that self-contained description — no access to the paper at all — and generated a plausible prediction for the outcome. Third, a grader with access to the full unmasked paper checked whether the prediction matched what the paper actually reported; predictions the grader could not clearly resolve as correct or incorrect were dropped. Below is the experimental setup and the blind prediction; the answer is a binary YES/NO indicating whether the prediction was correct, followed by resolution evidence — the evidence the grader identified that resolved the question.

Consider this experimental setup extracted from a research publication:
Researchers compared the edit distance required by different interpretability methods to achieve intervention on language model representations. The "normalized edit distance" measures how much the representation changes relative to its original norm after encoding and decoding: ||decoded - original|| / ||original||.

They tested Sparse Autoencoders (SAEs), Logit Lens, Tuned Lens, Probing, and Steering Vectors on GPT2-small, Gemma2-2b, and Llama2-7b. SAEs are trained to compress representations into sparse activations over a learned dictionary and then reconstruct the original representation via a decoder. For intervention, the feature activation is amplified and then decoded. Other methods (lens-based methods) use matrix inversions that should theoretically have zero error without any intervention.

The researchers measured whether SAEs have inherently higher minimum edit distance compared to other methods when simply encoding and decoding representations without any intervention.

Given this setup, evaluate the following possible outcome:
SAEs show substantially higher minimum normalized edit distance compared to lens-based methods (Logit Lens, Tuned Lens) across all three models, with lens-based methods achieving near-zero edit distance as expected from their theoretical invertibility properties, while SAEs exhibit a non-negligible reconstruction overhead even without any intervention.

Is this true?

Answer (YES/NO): NO